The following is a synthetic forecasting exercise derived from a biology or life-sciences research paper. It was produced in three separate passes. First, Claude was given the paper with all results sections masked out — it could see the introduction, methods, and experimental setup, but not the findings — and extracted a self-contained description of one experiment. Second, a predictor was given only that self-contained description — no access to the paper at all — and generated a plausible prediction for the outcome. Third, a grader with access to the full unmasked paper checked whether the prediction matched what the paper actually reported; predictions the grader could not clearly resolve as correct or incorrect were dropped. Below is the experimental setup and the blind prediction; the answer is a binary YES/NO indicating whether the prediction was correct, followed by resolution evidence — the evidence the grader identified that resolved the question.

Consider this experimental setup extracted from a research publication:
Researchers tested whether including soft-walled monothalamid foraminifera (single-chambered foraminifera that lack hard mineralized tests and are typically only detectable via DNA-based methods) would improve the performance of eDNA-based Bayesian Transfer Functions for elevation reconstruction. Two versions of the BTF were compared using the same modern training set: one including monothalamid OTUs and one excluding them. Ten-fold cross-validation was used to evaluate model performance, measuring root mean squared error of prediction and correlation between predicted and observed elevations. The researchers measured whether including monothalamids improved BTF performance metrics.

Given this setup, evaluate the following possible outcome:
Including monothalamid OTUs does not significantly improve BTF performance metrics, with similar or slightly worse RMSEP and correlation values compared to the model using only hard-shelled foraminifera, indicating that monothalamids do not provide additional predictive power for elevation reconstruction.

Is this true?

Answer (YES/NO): NO